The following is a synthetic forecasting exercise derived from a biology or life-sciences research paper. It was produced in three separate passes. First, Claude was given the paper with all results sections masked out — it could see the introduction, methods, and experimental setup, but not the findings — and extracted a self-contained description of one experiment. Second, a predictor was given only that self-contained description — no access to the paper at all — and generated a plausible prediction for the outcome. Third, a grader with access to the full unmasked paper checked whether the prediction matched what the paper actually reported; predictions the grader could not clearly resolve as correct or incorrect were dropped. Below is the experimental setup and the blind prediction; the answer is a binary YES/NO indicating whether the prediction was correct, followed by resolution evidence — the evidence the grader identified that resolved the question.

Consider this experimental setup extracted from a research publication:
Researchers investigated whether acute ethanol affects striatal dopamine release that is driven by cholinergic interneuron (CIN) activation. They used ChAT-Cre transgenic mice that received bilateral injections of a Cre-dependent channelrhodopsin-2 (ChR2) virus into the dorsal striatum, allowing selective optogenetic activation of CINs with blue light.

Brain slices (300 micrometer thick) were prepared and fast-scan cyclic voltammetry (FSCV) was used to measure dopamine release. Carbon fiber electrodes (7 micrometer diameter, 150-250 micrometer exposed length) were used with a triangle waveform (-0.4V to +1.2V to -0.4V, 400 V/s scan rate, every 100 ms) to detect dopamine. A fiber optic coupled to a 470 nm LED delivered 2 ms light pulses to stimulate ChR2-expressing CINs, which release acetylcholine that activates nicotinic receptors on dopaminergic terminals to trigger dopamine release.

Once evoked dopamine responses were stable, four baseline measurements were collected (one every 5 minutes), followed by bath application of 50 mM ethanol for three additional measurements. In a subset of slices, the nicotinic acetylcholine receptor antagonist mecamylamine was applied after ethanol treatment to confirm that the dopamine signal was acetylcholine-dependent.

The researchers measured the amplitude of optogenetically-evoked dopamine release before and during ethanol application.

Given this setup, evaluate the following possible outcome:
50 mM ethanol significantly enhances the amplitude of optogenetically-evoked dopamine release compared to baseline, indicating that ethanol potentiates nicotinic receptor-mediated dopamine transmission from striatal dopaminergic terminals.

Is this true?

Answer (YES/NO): NO